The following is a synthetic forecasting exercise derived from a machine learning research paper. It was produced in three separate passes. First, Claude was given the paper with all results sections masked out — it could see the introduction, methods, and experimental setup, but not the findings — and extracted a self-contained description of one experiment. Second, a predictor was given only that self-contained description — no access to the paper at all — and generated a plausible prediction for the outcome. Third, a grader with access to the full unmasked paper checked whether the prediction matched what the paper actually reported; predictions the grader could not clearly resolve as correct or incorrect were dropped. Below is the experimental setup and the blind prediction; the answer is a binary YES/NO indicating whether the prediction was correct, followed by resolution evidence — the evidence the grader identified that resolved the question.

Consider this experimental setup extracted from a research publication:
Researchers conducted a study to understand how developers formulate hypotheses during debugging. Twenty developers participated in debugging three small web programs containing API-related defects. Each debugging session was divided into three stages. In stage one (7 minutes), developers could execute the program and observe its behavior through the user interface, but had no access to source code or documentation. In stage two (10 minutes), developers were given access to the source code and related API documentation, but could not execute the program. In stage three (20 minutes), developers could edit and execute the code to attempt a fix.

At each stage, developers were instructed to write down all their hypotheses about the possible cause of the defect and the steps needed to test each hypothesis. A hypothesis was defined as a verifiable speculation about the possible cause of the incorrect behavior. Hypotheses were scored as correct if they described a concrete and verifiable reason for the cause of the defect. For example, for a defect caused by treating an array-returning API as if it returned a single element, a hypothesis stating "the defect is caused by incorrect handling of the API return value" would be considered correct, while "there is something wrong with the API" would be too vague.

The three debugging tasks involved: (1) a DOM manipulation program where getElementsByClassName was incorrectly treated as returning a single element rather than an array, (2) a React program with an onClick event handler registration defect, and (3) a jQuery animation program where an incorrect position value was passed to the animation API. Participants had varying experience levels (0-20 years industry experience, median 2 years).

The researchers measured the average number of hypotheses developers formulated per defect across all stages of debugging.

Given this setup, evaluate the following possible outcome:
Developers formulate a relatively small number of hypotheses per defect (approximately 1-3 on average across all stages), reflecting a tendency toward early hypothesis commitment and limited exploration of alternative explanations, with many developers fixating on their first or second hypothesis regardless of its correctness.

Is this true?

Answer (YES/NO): YES